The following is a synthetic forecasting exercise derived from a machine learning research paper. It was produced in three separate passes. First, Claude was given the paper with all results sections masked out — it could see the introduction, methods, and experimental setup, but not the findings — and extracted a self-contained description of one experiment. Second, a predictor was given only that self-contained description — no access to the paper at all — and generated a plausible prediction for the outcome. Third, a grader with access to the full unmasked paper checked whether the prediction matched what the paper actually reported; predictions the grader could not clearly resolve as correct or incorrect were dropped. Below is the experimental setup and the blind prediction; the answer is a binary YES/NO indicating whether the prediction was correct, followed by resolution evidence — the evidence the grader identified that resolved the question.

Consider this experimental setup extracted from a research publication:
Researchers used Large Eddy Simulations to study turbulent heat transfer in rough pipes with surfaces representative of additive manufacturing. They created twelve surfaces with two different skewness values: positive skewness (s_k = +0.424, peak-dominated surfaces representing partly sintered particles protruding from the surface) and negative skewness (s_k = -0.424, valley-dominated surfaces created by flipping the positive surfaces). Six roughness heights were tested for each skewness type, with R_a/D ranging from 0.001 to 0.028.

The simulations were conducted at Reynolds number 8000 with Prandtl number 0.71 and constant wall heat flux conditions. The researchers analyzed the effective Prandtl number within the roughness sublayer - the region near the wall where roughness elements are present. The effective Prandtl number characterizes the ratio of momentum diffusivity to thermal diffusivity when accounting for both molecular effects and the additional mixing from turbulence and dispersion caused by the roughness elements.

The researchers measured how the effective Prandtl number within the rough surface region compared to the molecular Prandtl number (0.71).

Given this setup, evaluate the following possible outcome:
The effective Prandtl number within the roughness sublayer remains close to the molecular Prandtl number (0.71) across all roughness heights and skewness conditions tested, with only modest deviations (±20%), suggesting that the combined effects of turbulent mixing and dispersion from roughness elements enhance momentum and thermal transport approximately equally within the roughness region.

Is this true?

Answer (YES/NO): NO